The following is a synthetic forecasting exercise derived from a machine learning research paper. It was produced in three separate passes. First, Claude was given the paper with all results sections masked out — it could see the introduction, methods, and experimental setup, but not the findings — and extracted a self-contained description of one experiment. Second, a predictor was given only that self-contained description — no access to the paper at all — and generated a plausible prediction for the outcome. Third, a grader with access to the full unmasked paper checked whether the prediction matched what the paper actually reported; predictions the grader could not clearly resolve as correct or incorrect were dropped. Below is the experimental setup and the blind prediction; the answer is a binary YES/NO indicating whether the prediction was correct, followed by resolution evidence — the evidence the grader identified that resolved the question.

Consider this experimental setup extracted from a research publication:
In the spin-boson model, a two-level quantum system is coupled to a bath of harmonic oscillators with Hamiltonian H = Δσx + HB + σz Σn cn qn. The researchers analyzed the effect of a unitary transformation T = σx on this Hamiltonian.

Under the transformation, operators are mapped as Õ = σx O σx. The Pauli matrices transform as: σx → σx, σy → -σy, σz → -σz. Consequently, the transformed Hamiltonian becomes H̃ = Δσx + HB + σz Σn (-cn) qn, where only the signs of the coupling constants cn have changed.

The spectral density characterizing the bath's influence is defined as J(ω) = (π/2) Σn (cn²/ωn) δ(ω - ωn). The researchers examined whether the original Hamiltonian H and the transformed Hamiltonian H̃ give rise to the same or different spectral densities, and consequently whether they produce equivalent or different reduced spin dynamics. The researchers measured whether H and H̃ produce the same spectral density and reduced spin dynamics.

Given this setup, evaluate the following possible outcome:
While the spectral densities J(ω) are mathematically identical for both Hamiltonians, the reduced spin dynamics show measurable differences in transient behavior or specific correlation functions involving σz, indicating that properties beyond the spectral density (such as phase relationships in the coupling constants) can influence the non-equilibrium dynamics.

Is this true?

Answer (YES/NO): NO